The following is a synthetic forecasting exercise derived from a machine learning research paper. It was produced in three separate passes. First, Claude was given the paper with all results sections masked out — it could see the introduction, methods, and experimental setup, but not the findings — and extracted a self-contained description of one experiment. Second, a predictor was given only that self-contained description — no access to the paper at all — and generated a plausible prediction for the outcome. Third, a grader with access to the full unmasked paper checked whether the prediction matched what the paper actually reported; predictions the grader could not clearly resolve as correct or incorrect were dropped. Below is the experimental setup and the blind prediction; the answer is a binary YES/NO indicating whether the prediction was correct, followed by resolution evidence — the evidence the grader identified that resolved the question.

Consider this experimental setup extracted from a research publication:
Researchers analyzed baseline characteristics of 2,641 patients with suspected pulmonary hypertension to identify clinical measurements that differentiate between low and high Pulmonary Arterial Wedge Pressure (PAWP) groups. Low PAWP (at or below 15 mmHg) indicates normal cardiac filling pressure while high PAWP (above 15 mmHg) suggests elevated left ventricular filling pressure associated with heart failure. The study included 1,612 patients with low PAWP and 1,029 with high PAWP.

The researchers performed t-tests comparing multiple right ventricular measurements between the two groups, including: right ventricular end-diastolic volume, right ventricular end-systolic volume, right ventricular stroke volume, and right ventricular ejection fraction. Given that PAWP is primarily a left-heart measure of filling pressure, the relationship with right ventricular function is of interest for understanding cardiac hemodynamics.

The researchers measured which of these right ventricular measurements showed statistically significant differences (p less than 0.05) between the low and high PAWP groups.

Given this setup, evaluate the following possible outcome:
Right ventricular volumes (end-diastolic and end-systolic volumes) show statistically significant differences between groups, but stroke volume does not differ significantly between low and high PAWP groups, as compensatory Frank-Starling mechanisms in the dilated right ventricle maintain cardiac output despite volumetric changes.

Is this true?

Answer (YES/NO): NO